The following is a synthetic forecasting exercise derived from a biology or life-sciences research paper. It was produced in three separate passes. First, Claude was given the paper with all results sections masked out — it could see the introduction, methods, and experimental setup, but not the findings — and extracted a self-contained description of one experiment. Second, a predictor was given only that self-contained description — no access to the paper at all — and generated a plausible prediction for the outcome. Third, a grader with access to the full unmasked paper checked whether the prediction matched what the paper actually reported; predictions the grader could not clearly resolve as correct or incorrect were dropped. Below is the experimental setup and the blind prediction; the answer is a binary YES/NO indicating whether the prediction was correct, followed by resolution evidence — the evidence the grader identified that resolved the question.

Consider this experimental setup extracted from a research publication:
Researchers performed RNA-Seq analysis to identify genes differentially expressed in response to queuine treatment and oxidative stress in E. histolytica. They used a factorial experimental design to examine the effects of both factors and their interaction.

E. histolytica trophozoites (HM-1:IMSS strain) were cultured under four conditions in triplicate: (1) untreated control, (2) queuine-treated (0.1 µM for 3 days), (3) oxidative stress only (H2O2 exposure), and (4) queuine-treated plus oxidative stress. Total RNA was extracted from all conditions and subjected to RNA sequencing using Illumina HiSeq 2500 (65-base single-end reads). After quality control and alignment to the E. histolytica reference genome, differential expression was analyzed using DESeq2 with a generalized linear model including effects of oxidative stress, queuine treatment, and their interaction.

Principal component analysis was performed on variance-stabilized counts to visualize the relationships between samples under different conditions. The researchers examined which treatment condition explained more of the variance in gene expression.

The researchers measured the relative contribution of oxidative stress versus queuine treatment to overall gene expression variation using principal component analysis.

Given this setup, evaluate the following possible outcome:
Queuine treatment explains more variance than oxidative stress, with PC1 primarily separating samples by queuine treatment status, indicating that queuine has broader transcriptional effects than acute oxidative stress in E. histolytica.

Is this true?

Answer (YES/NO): YES